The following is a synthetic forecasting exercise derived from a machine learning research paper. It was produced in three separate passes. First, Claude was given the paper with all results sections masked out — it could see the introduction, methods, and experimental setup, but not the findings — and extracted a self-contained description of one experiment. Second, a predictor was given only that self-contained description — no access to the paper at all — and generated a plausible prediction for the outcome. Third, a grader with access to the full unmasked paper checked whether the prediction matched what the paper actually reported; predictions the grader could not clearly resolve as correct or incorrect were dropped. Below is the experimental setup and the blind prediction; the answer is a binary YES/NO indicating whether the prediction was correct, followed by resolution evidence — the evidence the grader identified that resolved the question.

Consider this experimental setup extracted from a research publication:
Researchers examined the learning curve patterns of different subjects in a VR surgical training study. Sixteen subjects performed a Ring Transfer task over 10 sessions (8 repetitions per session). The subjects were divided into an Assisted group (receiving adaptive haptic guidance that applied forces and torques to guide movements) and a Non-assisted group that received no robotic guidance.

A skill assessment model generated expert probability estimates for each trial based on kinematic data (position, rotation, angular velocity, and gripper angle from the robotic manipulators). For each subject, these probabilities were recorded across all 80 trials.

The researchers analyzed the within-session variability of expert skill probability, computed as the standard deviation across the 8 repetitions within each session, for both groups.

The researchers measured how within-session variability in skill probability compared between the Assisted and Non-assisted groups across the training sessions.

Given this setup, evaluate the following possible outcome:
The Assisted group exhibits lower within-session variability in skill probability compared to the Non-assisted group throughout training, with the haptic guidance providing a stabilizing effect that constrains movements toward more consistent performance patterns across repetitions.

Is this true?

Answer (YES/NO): NO